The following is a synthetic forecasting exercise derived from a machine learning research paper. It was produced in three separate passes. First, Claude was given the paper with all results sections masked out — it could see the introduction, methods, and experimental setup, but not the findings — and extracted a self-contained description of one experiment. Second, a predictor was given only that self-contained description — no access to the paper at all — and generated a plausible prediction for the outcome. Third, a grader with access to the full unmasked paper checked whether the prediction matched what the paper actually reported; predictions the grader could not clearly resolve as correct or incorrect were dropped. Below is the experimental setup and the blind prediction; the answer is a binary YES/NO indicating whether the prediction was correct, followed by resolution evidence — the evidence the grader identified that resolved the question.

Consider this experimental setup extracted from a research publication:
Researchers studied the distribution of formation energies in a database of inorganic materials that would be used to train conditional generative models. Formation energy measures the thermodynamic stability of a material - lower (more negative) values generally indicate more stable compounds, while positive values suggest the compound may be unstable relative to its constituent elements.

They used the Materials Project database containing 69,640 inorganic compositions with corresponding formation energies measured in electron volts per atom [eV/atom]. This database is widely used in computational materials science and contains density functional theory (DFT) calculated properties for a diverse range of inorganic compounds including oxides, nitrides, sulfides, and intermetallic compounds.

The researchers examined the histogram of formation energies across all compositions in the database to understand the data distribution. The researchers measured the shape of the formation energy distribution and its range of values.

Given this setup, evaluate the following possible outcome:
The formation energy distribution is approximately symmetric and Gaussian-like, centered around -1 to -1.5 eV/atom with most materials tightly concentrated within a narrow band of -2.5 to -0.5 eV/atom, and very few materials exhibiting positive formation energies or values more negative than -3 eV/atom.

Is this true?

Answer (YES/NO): NO